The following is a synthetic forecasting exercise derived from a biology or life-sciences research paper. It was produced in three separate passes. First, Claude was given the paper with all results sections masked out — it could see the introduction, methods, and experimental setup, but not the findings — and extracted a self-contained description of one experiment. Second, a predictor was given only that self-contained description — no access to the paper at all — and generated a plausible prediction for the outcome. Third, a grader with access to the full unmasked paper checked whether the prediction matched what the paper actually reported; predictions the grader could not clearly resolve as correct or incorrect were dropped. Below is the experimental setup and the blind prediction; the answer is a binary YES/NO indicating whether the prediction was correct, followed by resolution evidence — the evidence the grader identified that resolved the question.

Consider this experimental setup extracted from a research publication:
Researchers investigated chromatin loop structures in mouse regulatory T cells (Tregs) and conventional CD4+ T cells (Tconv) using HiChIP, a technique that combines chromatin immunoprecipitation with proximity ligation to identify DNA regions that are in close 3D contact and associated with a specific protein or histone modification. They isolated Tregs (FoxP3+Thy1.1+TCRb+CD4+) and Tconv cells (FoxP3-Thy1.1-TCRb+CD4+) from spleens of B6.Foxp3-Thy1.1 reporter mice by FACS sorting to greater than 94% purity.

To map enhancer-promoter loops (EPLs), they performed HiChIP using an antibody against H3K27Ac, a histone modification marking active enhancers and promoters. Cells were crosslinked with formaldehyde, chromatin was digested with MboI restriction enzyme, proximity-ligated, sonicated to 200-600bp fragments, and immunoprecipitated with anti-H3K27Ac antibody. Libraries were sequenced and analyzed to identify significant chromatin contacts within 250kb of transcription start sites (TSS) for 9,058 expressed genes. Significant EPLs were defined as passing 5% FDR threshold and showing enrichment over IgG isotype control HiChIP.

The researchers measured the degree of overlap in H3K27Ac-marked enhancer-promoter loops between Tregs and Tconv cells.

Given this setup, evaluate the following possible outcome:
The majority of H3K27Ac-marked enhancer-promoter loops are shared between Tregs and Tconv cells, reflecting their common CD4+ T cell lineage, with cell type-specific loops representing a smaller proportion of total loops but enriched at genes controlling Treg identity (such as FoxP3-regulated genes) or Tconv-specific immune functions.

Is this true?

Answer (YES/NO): YES